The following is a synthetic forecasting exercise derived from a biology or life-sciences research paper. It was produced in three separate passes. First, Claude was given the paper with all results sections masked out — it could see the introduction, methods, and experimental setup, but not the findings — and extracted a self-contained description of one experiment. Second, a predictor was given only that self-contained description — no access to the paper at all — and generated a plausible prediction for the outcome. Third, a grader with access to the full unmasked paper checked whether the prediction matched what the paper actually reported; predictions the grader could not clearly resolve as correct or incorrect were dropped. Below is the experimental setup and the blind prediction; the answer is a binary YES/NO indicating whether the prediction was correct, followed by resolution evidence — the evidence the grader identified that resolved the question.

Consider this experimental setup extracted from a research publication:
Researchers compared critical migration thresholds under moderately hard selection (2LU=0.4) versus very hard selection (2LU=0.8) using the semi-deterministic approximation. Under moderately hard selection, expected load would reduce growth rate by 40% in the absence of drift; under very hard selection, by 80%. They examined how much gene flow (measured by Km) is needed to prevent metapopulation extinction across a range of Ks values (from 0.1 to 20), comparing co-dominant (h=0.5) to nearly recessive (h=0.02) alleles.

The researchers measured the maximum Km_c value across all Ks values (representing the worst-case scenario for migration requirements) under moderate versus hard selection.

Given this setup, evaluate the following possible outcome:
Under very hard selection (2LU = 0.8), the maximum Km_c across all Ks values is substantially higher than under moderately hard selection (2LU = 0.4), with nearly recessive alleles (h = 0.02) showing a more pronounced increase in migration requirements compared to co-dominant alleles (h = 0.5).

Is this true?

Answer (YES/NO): NO